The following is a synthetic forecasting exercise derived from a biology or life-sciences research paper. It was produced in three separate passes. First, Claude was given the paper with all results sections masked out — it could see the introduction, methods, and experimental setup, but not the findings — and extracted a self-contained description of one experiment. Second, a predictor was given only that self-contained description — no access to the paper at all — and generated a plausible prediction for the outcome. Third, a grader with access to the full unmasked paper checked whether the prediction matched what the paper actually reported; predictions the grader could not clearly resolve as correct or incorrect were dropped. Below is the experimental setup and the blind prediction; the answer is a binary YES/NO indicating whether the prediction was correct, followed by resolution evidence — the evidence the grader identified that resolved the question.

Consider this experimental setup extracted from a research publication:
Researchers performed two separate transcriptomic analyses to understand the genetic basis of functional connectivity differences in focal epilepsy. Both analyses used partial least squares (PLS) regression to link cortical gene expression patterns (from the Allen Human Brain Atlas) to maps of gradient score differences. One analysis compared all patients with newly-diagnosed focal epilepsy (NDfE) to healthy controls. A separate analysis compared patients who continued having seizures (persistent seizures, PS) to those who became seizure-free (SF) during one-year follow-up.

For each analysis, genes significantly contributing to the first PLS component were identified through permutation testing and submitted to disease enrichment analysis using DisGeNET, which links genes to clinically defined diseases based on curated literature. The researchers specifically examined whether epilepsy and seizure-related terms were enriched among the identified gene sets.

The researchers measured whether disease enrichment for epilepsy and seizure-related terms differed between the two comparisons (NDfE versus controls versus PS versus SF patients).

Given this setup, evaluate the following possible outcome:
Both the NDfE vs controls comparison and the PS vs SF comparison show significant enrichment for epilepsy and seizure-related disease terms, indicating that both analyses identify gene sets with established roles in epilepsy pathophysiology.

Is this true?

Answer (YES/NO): NO